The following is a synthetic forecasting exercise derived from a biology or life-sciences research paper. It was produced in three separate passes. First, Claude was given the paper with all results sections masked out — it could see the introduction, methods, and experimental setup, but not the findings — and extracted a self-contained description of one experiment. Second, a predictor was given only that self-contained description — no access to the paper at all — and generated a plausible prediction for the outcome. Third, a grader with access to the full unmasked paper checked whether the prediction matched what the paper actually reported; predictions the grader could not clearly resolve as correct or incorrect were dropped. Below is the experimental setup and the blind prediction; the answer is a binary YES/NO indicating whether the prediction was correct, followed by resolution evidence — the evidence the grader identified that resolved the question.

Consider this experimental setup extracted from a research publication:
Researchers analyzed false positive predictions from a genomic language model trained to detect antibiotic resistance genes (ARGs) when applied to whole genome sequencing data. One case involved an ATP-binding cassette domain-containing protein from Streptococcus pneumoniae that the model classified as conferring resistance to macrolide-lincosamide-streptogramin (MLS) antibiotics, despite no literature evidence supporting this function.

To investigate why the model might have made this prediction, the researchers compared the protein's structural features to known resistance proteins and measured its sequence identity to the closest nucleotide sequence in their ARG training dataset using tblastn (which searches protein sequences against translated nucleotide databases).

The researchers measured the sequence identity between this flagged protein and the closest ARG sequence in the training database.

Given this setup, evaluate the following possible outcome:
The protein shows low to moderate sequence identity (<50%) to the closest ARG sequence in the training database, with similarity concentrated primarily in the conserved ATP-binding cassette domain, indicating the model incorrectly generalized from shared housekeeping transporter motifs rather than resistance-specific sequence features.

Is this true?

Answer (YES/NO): NO